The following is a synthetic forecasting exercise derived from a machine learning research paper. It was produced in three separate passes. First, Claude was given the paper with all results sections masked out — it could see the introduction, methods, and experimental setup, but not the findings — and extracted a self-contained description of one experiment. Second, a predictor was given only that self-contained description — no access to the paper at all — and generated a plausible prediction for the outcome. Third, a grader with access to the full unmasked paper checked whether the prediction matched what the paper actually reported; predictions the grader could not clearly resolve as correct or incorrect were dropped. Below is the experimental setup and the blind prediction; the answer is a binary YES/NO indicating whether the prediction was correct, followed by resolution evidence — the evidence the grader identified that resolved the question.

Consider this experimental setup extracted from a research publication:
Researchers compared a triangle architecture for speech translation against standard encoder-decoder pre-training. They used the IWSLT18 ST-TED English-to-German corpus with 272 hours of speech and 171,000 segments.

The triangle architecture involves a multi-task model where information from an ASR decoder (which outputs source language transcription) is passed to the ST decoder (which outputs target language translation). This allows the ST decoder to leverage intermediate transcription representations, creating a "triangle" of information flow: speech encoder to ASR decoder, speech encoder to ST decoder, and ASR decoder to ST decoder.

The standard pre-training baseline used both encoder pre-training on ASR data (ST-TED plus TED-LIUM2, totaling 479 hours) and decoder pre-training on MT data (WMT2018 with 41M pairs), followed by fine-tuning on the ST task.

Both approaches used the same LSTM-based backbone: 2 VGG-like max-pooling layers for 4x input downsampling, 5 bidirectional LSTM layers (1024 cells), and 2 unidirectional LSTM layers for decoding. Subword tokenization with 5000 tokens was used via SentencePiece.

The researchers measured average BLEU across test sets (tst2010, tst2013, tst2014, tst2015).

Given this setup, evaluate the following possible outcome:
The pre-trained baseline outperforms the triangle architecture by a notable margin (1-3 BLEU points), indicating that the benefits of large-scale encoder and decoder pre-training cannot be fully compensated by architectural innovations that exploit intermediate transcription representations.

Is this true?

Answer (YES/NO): YES